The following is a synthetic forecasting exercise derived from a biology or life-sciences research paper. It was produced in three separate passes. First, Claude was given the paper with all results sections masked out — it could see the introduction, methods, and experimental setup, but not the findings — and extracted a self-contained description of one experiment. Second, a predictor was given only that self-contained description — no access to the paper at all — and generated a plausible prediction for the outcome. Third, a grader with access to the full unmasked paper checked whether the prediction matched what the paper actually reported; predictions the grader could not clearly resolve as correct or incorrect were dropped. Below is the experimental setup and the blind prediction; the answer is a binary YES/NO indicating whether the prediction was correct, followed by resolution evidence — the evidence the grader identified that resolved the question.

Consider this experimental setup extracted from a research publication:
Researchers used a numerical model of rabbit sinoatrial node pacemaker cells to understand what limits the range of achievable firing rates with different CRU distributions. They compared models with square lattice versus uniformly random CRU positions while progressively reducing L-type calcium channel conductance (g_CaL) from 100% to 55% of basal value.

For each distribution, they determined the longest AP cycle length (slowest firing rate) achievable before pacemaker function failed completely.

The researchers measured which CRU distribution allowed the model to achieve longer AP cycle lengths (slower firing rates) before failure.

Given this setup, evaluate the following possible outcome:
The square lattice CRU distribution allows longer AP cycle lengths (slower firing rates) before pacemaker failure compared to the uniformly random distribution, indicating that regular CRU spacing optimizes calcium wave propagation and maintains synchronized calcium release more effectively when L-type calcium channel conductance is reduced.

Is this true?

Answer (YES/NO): YES